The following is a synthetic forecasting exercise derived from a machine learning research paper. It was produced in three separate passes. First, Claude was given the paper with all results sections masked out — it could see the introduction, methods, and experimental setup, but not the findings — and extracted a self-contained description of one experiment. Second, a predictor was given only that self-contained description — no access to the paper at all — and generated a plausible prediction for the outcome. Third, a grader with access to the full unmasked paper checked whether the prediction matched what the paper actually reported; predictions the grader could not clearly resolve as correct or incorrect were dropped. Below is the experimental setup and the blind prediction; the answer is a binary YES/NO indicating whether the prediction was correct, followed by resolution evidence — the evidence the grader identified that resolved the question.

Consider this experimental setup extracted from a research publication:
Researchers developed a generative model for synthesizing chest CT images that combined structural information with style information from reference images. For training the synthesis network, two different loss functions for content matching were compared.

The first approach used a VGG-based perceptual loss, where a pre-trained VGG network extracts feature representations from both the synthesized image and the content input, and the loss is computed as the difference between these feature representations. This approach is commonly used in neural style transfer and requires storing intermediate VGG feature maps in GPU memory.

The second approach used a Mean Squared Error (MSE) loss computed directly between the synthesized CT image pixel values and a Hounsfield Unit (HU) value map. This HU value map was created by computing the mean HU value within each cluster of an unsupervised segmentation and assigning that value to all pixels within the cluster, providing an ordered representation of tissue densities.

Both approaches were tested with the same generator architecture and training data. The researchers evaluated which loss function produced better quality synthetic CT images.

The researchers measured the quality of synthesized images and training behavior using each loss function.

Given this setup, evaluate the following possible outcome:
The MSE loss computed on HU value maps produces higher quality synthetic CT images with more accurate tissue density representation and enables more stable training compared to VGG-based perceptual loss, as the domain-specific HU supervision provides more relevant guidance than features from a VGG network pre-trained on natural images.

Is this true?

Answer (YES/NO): NO